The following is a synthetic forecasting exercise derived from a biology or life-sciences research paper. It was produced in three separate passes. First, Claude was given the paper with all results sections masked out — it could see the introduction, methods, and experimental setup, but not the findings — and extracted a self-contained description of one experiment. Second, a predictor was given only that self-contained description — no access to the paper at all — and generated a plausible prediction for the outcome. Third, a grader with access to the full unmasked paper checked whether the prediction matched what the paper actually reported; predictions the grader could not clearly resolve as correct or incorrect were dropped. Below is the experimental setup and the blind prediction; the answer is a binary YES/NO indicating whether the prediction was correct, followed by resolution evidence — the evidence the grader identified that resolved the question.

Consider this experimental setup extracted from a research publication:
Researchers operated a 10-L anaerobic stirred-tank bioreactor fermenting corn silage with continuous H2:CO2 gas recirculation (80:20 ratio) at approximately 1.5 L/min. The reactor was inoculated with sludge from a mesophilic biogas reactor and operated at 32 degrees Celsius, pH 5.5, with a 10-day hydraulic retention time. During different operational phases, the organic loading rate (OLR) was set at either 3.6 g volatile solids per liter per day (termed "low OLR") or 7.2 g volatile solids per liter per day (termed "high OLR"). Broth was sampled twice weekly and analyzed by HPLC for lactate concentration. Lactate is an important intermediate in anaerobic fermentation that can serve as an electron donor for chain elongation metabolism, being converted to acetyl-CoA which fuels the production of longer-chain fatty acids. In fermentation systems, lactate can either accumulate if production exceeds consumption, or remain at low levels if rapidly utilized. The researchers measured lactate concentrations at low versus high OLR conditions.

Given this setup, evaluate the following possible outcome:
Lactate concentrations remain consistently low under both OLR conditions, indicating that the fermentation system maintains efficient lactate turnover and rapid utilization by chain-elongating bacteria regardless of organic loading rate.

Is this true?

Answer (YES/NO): NO